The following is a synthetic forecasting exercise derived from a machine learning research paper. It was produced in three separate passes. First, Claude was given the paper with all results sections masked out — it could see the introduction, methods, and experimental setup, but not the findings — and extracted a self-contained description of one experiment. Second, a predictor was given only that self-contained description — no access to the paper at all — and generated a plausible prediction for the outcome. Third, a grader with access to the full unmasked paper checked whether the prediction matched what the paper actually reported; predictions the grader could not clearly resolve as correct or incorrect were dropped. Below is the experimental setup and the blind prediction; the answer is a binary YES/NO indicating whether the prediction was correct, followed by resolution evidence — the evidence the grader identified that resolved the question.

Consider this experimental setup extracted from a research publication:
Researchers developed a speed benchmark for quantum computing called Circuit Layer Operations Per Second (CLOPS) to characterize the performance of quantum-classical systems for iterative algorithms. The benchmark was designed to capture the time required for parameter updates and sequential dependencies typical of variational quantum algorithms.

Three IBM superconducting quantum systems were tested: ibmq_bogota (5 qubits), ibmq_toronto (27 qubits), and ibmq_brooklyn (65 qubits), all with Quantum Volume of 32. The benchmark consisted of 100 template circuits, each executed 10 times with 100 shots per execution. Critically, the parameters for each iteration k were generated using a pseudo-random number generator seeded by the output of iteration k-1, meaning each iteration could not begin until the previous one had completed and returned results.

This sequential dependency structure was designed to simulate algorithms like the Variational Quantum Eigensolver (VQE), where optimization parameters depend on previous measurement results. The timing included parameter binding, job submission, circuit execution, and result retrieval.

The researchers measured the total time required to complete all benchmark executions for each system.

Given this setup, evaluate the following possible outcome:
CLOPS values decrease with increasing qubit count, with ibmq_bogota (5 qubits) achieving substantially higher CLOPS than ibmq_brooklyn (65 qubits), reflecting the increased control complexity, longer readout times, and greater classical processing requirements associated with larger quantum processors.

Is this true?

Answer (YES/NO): YES